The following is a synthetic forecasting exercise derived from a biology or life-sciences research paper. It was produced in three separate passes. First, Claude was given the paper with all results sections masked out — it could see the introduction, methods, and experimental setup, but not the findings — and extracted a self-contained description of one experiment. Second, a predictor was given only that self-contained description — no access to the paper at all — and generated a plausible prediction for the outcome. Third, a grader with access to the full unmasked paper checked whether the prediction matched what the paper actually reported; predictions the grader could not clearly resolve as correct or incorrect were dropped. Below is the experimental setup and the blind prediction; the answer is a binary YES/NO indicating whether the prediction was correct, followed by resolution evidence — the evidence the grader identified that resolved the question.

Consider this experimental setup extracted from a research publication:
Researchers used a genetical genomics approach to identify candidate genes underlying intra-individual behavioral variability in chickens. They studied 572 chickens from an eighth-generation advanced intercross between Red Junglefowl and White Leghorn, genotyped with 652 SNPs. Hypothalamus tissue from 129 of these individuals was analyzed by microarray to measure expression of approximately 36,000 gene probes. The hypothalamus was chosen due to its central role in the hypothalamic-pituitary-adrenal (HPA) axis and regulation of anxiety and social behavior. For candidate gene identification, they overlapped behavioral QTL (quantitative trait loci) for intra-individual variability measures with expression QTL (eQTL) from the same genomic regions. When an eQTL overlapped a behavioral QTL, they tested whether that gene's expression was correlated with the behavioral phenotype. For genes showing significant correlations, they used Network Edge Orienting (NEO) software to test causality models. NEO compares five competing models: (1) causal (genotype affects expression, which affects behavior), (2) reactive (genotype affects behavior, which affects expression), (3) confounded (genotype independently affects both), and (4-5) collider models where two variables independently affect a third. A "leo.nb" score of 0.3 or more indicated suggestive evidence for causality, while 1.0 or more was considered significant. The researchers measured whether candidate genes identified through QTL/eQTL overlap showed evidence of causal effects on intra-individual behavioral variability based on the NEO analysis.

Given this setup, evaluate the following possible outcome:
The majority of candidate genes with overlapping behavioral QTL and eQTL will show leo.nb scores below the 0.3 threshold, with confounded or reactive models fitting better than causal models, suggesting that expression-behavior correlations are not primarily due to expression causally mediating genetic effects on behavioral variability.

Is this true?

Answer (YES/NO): NO